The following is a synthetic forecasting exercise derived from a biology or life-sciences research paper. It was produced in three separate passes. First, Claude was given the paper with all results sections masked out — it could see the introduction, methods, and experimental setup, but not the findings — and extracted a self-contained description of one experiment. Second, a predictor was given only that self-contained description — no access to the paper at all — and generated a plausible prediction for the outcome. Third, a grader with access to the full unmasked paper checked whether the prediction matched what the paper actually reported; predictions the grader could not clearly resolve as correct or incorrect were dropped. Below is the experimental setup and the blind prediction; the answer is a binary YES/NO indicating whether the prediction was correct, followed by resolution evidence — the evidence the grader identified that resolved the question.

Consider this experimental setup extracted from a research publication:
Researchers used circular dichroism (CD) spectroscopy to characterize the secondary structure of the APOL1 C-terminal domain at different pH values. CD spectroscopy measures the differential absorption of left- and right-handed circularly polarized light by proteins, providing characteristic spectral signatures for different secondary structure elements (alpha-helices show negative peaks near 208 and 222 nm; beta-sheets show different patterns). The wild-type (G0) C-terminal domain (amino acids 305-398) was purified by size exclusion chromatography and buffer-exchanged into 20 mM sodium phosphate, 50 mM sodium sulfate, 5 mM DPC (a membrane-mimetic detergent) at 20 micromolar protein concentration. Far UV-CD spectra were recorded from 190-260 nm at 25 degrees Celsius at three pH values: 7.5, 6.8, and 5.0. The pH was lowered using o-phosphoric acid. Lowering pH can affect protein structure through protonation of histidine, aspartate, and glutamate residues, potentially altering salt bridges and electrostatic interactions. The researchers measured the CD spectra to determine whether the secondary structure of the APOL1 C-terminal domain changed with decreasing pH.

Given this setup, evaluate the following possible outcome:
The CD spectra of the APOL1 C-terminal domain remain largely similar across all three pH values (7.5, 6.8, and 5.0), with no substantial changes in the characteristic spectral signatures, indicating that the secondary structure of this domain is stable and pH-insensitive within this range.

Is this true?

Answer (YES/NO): NO